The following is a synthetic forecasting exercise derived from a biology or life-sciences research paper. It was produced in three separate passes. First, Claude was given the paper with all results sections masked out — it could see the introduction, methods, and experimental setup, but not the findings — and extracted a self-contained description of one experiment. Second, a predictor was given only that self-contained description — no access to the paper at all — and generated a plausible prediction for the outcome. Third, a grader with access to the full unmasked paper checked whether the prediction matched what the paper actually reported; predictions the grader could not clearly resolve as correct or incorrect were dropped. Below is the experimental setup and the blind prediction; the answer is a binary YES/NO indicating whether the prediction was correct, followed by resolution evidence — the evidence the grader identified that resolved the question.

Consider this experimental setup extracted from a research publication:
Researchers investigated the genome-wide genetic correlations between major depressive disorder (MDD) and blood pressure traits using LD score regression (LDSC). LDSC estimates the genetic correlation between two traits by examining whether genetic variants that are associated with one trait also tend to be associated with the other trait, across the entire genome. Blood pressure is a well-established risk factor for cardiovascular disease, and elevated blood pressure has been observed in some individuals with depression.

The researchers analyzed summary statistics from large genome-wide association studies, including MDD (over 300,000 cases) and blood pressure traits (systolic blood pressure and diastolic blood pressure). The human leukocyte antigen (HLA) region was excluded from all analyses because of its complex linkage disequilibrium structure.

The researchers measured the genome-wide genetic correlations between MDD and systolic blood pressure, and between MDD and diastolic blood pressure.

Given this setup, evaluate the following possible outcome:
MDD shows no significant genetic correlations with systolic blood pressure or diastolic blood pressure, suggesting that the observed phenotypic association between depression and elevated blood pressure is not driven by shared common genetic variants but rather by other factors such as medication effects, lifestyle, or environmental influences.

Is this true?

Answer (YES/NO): NO